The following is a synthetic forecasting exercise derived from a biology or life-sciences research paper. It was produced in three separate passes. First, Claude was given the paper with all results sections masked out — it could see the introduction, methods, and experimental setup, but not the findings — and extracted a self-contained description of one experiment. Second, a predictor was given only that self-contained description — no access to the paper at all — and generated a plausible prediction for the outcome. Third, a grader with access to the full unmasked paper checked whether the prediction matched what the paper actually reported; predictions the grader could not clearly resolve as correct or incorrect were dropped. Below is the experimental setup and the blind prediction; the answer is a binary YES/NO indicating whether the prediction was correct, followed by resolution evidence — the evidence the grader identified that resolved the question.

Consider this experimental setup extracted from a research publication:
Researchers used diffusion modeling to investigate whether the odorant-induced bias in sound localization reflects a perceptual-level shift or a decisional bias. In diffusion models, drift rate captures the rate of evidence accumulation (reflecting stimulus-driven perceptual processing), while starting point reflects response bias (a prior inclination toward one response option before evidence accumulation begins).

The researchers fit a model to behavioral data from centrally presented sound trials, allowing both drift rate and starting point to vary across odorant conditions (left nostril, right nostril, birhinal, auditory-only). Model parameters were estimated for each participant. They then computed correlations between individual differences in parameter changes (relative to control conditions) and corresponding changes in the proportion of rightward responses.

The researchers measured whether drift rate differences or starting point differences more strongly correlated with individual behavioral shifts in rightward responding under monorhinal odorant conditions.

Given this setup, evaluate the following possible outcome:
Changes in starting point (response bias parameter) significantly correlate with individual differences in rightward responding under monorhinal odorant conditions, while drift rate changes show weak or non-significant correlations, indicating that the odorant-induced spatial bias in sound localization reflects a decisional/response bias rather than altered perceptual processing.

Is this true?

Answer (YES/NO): NO